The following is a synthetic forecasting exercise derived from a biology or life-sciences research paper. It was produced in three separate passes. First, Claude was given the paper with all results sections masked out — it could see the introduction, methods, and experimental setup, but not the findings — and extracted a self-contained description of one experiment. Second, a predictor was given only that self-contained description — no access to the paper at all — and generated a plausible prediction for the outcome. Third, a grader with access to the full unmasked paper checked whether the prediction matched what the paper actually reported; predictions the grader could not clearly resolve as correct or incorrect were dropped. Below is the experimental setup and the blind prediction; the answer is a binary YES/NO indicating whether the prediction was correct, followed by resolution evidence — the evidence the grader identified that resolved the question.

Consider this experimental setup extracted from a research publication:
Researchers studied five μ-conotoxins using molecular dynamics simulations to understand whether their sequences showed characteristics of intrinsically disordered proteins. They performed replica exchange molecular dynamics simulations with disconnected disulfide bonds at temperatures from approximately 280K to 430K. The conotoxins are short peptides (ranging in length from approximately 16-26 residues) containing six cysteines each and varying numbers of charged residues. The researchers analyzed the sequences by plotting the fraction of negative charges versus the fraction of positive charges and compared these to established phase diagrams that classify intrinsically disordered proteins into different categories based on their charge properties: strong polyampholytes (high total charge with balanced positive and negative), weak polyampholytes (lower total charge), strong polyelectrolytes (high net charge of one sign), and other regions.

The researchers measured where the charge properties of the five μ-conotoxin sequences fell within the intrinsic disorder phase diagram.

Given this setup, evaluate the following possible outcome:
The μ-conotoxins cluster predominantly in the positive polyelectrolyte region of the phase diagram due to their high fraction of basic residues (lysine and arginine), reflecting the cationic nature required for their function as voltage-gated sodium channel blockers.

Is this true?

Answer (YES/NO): NO